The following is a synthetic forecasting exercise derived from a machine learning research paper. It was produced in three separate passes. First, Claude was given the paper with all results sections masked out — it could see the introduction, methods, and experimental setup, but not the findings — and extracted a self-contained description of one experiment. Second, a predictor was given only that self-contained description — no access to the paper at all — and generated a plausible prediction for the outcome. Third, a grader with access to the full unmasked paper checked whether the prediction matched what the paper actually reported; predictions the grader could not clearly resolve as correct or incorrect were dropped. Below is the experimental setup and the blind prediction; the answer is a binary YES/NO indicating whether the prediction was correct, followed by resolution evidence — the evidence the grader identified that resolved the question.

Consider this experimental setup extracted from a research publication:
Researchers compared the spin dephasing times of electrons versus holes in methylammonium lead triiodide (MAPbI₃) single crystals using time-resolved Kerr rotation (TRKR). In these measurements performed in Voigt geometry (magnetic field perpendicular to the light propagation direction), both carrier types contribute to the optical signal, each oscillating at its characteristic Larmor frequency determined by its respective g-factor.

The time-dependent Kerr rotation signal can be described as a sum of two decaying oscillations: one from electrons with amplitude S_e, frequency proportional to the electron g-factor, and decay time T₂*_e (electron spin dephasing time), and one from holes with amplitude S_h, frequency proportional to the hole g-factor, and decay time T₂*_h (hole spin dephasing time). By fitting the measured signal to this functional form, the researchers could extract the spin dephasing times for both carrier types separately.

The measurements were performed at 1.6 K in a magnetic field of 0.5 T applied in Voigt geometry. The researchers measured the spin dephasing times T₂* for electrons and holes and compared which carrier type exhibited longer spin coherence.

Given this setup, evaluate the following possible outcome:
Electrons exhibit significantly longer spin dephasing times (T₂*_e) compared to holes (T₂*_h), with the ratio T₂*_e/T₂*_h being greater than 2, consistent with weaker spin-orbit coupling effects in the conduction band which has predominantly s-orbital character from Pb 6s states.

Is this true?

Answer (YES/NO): NO